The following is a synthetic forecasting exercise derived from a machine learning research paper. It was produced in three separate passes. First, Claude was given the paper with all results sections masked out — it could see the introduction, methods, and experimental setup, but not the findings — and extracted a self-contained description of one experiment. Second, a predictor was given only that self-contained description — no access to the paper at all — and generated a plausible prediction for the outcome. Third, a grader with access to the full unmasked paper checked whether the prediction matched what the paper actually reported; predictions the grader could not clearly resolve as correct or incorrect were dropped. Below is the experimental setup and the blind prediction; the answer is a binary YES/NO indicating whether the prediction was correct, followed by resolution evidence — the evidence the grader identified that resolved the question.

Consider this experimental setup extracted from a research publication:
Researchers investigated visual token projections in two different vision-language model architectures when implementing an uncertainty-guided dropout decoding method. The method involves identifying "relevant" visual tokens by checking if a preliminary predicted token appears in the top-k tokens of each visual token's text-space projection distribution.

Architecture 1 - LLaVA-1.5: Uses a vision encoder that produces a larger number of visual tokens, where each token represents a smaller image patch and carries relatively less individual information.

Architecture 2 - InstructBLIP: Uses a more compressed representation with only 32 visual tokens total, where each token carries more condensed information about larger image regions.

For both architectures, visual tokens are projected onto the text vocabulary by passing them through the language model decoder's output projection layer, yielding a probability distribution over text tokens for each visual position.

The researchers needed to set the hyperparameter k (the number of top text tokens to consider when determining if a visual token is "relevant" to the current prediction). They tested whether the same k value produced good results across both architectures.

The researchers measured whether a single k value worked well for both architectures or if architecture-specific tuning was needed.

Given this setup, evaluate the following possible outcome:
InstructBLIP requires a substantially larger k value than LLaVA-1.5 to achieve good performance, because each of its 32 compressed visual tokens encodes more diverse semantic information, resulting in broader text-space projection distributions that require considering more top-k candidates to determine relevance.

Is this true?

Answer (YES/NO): YES